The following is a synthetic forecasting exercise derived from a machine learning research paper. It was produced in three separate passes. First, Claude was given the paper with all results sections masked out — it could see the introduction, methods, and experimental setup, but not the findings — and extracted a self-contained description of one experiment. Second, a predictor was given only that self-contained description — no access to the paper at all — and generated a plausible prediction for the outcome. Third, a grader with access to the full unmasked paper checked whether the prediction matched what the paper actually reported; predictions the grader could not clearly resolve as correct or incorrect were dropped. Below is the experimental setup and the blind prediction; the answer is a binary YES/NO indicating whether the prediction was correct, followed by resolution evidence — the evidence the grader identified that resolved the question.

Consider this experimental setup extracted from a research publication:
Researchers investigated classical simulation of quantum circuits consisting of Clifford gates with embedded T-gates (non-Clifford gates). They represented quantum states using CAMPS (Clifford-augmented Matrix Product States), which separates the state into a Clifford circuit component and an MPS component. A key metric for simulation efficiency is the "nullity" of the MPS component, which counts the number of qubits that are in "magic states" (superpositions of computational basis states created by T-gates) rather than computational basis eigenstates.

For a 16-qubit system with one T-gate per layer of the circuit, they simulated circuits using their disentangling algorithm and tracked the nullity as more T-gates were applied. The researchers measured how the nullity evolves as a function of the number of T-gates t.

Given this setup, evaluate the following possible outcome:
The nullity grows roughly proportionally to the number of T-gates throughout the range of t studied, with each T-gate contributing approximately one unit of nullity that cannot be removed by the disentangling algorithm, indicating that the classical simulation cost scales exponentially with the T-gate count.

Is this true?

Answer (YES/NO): NO